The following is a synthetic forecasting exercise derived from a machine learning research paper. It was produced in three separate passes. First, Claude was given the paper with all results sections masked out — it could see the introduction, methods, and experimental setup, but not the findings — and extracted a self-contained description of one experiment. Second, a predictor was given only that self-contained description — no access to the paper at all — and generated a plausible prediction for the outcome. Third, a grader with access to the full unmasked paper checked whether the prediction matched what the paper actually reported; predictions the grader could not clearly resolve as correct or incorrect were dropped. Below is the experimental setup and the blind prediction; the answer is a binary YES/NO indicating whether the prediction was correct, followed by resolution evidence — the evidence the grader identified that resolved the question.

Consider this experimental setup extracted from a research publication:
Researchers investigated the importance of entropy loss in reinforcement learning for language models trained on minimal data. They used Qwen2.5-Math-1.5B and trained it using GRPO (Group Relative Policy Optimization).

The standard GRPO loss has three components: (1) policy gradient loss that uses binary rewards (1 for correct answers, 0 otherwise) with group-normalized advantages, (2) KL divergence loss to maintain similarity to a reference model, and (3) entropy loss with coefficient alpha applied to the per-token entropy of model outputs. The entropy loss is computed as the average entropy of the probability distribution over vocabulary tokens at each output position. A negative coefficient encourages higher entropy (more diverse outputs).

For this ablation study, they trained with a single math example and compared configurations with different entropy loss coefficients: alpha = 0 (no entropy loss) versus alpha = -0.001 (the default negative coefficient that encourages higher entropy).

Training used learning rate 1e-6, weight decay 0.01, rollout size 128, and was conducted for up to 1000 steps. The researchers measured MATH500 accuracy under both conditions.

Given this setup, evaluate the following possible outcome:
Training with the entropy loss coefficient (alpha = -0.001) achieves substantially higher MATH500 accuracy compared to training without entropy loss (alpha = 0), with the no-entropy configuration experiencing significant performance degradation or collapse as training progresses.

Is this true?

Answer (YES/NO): NO